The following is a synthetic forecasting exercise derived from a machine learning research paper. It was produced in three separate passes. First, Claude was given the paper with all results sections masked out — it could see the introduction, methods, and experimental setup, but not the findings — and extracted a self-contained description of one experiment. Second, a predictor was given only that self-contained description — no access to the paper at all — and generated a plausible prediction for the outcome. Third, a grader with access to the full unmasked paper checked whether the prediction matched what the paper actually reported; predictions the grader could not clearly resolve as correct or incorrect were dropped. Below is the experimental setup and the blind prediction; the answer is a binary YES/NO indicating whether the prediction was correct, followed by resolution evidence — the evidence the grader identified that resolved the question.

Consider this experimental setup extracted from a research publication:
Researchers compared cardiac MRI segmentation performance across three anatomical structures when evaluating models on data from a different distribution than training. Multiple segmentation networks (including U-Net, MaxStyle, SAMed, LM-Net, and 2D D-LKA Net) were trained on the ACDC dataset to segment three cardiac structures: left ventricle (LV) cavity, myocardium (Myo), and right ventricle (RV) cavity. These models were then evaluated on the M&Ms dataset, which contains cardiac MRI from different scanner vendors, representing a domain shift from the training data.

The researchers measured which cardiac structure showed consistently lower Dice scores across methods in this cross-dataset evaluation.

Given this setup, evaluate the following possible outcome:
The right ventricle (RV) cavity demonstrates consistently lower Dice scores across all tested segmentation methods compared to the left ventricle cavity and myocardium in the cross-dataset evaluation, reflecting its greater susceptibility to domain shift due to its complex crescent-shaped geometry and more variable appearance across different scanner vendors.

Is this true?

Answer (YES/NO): NO